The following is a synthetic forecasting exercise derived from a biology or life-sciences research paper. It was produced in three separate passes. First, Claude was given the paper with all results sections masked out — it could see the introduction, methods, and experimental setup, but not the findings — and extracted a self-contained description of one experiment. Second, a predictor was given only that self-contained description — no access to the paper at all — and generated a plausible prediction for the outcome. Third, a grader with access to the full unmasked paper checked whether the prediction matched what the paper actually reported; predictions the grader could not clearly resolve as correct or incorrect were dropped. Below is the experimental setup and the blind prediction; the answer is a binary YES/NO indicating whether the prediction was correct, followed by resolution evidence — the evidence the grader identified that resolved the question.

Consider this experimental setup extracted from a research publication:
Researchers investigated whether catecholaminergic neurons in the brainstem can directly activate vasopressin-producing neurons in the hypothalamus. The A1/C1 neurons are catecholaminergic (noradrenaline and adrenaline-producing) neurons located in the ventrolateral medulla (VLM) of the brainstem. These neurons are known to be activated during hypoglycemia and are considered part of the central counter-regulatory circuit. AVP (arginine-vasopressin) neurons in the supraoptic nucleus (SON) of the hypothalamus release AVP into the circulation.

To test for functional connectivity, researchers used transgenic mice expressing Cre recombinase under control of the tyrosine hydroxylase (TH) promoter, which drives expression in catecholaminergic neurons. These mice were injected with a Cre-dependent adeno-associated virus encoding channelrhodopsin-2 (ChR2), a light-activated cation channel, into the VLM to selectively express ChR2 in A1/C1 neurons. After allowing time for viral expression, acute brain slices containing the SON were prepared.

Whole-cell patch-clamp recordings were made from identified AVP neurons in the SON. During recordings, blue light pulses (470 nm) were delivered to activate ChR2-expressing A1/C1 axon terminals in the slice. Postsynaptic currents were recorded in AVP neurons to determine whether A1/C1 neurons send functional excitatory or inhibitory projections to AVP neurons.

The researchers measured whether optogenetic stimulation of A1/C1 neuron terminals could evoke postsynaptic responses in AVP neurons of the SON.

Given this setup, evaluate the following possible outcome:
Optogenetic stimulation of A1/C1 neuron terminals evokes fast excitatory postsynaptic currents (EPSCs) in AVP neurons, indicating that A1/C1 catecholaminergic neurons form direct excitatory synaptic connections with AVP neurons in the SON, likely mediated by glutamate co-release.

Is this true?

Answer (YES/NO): YES